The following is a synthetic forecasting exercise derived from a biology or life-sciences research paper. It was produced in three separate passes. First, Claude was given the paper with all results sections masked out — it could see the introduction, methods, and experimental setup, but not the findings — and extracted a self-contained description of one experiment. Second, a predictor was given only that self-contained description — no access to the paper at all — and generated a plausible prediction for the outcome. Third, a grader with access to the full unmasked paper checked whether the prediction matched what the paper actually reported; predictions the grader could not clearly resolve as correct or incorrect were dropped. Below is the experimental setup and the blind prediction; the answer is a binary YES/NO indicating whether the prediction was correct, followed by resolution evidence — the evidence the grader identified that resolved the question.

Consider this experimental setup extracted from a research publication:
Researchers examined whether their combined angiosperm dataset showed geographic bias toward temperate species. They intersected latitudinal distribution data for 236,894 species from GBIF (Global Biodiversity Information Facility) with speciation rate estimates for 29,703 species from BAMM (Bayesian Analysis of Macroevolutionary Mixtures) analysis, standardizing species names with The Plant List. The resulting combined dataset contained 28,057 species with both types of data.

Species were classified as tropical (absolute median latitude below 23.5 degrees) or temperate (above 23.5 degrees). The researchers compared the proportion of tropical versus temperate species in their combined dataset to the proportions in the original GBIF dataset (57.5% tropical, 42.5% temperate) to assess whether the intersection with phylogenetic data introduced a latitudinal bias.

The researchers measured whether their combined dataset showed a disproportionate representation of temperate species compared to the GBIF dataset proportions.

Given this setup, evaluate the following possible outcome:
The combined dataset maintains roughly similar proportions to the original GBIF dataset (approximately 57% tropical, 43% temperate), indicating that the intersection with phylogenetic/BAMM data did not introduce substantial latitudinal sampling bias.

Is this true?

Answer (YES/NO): NO